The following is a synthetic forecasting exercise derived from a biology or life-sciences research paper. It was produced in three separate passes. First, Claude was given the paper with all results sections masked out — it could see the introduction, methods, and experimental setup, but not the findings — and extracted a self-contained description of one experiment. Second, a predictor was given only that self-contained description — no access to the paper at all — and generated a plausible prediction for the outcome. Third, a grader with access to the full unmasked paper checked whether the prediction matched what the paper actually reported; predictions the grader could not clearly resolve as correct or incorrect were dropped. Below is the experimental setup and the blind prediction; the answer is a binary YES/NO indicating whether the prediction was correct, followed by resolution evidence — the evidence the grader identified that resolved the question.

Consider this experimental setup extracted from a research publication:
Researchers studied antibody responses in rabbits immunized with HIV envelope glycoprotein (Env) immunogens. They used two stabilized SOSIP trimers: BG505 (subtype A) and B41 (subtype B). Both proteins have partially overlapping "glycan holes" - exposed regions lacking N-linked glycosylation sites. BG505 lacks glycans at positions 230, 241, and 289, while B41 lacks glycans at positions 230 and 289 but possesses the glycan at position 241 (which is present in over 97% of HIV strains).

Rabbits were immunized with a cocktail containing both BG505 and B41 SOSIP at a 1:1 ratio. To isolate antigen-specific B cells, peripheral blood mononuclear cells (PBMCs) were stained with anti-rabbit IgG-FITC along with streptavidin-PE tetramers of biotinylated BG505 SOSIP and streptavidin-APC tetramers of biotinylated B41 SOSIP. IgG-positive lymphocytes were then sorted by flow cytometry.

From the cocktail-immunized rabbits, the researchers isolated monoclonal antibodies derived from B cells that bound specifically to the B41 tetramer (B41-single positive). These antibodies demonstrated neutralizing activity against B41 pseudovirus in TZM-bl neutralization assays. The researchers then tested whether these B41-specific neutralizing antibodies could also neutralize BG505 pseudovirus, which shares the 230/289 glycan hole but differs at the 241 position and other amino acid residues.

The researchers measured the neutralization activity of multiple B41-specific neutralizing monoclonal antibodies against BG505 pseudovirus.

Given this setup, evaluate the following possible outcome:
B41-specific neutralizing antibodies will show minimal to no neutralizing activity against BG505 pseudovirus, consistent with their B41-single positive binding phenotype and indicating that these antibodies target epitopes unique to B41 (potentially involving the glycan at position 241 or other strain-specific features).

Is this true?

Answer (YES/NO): YES